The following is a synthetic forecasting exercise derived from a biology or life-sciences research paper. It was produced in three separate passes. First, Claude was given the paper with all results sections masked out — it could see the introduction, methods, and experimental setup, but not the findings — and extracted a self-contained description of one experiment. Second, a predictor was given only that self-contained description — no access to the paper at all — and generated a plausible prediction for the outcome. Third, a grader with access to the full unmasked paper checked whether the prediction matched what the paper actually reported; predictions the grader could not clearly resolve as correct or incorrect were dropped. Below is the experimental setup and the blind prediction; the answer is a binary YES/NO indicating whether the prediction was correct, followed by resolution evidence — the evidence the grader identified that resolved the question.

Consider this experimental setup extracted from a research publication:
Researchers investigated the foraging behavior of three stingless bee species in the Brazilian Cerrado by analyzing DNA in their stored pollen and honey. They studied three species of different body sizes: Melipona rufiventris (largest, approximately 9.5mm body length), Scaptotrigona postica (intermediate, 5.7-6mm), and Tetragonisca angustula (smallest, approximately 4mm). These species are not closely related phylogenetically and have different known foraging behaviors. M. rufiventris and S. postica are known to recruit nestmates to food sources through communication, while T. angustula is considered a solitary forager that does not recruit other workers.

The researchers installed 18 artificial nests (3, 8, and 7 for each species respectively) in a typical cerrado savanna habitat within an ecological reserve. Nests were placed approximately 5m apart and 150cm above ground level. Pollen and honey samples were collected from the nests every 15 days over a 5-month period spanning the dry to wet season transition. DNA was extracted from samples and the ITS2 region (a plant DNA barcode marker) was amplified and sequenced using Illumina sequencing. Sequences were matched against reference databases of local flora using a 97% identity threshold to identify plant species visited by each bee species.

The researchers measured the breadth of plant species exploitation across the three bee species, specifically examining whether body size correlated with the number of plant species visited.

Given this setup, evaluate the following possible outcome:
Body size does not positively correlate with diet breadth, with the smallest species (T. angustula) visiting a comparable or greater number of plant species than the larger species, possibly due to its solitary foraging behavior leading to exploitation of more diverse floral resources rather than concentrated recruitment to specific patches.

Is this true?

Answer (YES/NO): YES